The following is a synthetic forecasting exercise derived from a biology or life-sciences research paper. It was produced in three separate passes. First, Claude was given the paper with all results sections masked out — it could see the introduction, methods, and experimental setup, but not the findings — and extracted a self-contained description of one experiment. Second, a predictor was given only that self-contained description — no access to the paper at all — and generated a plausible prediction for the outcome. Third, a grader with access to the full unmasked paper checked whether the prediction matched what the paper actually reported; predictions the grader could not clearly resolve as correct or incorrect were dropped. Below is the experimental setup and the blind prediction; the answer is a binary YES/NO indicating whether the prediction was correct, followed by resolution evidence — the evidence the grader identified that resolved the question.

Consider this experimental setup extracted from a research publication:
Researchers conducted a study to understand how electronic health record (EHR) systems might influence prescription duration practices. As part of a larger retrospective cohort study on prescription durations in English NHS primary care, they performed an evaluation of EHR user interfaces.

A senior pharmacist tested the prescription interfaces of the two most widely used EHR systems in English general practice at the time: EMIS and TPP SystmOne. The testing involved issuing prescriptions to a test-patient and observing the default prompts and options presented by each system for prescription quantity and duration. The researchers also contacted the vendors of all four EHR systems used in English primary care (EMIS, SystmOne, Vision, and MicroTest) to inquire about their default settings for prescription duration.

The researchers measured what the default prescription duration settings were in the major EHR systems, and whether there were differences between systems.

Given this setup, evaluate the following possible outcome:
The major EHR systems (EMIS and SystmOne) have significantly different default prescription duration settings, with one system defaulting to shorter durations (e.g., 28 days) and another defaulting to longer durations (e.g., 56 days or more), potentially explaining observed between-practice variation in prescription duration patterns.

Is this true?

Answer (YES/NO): NO